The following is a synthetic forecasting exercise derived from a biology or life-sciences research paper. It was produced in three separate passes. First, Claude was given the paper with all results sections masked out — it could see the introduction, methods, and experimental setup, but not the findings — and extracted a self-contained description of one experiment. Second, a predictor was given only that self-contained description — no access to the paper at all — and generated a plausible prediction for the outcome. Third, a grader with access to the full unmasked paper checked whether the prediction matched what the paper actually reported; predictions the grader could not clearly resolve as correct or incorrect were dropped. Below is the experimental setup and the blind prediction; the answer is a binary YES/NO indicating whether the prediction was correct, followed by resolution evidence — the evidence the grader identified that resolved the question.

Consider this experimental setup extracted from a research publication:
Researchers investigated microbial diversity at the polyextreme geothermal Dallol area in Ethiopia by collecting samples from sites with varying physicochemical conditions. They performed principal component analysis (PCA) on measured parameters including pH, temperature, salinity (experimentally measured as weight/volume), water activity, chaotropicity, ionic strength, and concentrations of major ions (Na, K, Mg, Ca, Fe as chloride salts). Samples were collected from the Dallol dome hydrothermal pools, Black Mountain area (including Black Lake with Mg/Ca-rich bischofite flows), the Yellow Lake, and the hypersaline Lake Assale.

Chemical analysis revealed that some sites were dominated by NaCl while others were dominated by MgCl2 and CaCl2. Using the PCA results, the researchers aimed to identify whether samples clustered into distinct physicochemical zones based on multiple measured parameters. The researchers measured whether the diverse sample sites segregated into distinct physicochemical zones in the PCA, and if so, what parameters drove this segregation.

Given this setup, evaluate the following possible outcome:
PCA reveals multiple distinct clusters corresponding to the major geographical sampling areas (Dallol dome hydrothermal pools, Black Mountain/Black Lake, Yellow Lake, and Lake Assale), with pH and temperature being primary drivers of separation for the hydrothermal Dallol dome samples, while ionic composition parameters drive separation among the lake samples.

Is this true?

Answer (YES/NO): NO